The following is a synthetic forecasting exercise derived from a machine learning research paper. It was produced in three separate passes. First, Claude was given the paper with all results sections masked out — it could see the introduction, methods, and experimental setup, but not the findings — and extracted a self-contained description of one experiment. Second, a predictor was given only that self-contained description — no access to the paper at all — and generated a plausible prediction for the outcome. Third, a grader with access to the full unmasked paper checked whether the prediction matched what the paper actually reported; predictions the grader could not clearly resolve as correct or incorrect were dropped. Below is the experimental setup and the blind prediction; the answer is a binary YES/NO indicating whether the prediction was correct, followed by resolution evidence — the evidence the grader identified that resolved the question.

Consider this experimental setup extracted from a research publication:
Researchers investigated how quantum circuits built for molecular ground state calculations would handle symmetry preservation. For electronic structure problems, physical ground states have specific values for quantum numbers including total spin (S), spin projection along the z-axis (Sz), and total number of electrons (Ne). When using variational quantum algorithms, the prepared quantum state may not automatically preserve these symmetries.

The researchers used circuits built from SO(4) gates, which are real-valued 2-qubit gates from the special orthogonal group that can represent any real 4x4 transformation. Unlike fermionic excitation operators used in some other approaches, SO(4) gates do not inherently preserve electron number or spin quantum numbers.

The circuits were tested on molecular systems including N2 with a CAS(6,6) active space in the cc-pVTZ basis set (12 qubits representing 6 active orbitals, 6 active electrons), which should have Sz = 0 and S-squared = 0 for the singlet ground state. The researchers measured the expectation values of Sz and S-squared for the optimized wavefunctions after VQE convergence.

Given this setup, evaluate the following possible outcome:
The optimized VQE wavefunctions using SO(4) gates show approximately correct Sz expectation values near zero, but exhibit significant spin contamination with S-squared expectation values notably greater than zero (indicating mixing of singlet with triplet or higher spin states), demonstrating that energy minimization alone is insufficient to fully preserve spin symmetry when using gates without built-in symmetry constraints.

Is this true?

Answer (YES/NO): NO